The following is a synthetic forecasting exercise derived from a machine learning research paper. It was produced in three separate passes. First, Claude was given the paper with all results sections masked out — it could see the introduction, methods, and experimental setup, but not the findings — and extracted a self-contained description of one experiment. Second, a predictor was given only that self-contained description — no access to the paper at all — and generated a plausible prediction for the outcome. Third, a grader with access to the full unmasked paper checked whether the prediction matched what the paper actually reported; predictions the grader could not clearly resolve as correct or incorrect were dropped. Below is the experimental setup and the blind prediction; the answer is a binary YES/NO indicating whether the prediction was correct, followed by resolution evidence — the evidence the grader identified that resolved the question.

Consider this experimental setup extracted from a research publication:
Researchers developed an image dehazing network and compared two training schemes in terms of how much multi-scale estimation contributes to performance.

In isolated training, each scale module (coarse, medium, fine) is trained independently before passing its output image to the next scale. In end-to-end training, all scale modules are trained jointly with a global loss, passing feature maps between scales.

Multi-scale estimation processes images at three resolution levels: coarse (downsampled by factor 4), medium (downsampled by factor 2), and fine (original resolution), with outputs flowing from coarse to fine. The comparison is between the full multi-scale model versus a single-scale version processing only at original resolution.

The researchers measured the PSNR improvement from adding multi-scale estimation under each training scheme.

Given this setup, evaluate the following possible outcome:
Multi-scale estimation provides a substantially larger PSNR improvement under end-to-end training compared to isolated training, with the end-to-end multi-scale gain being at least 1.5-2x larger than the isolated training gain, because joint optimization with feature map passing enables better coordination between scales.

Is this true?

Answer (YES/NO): NO